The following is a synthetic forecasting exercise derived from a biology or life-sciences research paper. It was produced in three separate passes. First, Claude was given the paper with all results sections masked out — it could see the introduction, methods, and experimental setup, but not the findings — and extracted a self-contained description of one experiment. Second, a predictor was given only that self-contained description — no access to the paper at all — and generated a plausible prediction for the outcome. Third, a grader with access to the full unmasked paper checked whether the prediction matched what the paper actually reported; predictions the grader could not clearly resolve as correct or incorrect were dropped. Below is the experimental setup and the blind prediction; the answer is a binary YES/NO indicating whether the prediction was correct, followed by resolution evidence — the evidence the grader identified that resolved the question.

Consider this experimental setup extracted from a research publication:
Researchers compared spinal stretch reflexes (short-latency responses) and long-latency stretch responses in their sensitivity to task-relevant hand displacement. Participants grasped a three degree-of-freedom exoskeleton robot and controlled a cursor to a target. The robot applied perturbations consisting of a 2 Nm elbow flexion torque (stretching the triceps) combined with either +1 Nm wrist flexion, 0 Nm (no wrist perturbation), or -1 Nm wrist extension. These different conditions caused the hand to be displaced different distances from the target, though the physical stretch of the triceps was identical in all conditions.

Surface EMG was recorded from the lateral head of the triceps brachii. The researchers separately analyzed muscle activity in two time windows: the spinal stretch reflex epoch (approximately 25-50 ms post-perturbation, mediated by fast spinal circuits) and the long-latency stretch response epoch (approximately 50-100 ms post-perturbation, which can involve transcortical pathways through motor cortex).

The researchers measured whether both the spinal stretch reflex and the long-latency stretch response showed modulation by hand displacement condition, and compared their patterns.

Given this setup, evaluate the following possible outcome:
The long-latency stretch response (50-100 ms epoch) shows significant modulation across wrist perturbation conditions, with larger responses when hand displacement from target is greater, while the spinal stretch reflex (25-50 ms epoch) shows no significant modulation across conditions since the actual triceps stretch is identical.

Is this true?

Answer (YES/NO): NO